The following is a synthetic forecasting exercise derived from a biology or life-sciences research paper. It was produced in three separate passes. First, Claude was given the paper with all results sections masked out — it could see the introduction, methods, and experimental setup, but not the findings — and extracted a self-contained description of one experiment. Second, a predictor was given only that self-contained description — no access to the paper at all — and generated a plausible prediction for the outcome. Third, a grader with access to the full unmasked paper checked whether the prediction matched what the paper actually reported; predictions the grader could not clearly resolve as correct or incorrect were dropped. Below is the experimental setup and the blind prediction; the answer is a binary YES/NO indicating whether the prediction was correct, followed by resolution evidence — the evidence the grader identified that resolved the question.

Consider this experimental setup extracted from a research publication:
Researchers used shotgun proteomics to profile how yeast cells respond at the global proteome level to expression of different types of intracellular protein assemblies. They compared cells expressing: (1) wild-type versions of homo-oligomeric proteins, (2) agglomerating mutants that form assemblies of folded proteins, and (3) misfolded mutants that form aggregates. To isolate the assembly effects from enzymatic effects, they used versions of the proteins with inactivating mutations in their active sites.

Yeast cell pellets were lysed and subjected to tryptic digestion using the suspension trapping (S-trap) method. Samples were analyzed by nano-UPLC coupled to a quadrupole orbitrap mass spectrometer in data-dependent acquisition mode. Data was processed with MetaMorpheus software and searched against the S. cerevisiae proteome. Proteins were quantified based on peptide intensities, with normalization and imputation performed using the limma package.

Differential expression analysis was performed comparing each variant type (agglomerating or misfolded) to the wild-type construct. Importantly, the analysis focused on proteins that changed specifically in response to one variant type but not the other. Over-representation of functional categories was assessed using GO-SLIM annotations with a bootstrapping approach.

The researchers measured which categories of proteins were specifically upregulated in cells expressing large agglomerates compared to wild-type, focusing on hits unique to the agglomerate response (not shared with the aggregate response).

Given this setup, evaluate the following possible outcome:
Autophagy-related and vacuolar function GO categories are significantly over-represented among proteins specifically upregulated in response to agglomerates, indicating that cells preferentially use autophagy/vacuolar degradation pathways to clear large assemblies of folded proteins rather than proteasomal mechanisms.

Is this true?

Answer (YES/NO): NO